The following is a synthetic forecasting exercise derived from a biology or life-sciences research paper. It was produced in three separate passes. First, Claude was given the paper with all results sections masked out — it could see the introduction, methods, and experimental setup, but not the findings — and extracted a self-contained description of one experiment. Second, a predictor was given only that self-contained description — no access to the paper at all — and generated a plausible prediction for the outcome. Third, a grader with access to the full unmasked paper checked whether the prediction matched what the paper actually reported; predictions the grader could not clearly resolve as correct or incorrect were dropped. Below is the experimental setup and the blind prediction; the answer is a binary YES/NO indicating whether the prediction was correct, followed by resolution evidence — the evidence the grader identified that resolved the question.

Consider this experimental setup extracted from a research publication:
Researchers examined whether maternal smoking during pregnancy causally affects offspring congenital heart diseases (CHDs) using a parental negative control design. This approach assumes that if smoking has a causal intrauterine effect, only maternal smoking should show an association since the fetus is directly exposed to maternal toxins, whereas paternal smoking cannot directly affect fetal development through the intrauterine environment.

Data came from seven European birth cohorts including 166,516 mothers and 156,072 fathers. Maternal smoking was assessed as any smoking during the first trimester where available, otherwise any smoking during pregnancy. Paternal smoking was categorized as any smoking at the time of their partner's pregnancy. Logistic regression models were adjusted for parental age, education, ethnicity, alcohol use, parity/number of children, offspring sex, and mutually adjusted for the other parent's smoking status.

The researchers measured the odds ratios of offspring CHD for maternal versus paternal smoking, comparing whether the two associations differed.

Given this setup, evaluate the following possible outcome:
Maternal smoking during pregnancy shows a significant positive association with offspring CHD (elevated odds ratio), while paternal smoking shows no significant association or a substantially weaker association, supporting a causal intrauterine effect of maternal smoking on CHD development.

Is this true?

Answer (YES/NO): YES